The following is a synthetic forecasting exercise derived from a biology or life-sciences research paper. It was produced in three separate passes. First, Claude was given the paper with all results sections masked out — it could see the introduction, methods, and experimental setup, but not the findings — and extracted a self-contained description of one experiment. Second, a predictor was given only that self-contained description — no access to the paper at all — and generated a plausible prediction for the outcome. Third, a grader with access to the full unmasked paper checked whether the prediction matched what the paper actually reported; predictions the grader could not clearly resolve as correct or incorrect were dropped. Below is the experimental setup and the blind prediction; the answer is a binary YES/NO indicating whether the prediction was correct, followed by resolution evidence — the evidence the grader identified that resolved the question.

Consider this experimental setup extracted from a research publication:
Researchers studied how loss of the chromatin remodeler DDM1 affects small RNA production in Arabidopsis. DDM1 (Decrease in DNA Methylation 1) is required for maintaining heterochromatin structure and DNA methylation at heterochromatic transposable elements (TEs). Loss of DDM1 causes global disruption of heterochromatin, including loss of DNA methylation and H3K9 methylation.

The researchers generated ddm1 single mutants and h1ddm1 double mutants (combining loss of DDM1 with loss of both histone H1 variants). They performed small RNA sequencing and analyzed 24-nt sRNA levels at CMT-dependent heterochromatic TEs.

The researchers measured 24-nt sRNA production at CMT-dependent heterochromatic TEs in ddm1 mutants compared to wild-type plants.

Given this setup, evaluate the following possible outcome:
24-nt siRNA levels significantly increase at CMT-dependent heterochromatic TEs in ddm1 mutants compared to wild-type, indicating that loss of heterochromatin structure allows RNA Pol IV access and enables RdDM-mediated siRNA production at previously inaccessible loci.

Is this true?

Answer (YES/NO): NO